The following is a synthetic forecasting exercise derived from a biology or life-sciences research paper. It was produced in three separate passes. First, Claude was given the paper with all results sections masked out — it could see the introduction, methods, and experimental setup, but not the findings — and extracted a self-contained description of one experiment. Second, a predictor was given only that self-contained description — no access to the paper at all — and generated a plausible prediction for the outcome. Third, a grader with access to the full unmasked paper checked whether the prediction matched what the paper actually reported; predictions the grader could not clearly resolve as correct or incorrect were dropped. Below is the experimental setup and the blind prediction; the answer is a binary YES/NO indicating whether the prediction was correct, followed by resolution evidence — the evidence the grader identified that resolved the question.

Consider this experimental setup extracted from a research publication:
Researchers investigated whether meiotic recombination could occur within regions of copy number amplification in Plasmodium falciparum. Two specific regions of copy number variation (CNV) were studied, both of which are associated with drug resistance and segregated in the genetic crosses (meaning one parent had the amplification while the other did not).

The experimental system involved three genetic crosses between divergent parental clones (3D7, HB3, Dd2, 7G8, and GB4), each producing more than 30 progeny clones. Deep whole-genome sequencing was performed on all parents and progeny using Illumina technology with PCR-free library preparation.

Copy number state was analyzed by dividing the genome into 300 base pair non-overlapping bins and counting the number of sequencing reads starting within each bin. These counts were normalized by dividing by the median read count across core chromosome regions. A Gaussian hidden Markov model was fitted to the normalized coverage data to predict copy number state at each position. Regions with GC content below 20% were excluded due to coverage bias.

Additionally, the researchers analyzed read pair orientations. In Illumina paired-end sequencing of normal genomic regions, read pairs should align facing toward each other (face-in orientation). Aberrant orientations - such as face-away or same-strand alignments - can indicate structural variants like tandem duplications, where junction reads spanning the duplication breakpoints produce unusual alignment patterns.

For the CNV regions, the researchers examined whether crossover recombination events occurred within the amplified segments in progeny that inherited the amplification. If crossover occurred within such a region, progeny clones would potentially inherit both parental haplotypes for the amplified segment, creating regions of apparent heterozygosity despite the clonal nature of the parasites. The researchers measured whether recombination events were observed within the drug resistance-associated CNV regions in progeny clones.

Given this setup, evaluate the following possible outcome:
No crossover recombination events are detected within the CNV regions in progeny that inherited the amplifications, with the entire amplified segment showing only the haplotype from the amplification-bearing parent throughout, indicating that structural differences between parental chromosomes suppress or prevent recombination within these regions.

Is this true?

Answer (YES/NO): NO